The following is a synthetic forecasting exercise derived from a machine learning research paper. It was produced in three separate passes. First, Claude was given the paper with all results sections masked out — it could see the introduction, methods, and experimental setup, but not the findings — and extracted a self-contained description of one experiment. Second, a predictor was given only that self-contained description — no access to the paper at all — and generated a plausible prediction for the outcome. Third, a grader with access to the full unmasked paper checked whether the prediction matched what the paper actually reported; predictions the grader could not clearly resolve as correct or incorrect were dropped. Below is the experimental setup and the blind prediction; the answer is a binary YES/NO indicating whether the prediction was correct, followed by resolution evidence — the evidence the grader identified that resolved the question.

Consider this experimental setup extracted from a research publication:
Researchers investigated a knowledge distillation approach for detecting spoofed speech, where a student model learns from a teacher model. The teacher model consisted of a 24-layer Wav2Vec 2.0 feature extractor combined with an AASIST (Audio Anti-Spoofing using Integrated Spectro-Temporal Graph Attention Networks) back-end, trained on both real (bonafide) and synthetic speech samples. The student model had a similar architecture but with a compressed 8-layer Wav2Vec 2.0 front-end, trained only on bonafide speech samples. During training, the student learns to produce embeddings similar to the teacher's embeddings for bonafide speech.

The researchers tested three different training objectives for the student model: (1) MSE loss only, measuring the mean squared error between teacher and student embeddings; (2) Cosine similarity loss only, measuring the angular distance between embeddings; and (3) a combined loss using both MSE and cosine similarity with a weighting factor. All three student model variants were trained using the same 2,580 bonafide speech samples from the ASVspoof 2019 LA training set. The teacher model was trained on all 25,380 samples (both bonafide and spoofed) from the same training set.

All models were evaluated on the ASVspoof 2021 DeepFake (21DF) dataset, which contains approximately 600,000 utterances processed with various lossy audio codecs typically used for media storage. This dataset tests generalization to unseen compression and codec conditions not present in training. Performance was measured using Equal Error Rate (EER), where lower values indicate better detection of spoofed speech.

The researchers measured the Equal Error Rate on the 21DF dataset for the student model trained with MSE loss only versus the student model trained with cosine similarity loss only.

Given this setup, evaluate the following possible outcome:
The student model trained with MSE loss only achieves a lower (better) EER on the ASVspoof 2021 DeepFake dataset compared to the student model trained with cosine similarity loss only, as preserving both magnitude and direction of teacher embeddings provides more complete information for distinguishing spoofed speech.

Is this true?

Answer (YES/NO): NO